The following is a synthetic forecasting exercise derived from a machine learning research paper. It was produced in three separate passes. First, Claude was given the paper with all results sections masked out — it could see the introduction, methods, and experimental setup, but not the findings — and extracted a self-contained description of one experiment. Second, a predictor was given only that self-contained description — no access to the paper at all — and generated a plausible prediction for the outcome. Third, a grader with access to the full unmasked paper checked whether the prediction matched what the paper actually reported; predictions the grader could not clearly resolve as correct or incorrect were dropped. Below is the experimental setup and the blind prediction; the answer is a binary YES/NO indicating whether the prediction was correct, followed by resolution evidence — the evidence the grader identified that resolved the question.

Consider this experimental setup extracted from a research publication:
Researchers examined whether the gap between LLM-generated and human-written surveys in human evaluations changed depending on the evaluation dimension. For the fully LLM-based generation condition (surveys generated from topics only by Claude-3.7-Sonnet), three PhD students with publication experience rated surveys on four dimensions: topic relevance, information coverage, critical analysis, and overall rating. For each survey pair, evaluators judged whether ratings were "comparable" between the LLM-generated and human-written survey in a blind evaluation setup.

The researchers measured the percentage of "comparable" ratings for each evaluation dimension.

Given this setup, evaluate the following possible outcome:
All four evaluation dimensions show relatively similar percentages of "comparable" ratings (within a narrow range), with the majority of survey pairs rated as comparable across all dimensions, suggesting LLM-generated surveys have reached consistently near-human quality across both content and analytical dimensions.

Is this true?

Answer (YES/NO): NO